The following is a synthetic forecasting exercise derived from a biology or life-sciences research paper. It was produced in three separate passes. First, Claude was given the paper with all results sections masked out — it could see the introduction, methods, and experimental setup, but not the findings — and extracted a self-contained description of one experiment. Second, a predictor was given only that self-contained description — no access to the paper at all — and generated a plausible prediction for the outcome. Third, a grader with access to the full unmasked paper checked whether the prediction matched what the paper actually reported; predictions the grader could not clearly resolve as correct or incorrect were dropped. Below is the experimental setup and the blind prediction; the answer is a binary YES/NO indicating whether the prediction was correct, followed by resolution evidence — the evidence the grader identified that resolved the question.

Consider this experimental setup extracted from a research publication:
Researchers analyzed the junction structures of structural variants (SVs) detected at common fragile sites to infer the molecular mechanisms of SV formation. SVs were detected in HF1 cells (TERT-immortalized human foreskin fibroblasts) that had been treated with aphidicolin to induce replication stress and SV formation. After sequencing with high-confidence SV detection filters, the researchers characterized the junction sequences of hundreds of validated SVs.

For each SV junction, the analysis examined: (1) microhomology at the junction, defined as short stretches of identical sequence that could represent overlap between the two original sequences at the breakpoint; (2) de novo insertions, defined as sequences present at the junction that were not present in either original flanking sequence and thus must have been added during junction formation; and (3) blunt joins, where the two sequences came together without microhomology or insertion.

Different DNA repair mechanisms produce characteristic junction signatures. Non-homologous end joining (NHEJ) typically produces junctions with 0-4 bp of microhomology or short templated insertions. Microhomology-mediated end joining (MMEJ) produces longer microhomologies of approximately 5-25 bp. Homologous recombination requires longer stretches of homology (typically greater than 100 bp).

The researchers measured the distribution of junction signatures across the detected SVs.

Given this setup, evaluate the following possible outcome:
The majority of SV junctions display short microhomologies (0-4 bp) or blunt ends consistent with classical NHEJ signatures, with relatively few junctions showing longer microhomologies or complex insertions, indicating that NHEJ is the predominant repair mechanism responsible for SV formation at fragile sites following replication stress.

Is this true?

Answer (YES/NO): NO